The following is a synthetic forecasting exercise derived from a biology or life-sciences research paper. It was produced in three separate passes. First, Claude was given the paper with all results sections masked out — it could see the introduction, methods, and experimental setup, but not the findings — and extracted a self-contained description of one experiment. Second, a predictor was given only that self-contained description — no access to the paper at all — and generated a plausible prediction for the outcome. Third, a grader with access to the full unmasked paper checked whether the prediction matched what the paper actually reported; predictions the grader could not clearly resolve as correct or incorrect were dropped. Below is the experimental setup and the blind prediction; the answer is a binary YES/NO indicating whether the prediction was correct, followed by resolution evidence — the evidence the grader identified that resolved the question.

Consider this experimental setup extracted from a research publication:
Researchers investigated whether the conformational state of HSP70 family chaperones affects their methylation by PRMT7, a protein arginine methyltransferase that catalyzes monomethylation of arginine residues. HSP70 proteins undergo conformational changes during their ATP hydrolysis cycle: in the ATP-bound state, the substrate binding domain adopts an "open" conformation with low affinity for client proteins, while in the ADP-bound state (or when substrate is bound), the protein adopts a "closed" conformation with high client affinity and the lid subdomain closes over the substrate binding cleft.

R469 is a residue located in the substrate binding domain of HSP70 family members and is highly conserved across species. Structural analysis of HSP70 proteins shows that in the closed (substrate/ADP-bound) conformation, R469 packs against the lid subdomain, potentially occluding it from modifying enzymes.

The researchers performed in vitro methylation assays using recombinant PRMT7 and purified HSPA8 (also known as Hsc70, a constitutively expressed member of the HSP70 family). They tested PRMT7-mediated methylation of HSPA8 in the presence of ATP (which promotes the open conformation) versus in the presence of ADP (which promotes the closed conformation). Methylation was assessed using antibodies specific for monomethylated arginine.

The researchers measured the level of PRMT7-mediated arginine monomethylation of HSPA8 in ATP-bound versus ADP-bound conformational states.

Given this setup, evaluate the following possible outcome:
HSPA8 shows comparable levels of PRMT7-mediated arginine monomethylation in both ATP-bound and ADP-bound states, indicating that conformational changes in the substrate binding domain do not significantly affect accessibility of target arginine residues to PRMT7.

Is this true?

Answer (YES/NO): NO